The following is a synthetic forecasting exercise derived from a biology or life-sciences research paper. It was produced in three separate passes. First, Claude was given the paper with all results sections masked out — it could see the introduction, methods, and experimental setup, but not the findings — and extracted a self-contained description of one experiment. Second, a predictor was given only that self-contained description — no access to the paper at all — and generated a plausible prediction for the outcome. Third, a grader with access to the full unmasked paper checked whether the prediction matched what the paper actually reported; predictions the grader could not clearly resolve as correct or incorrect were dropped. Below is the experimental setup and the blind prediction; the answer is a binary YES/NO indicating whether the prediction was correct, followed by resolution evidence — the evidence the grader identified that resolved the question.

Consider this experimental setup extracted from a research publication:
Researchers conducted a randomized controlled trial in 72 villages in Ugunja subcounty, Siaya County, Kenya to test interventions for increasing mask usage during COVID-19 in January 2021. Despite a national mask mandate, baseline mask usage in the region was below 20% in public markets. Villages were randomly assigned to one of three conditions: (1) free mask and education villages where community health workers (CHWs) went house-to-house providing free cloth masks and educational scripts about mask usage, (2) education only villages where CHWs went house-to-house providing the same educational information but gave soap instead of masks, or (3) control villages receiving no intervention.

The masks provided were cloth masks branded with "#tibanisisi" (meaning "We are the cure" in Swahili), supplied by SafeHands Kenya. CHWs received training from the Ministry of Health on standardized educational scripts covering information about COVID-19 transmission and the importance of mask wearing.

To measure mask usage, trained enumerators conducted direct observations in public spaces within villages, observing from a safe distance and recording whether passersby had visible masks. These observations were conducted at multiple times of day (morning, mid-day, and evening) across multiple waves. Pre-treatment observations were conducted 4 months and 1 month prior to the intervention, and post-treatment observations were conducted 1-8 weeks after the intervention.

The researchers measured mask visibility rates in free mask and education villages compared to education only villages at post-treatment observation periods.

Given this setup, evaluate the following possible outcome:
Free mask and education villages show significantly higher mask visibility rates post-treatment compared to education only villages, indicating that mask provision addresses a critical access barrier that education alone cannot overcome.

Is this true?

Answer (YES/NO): YES